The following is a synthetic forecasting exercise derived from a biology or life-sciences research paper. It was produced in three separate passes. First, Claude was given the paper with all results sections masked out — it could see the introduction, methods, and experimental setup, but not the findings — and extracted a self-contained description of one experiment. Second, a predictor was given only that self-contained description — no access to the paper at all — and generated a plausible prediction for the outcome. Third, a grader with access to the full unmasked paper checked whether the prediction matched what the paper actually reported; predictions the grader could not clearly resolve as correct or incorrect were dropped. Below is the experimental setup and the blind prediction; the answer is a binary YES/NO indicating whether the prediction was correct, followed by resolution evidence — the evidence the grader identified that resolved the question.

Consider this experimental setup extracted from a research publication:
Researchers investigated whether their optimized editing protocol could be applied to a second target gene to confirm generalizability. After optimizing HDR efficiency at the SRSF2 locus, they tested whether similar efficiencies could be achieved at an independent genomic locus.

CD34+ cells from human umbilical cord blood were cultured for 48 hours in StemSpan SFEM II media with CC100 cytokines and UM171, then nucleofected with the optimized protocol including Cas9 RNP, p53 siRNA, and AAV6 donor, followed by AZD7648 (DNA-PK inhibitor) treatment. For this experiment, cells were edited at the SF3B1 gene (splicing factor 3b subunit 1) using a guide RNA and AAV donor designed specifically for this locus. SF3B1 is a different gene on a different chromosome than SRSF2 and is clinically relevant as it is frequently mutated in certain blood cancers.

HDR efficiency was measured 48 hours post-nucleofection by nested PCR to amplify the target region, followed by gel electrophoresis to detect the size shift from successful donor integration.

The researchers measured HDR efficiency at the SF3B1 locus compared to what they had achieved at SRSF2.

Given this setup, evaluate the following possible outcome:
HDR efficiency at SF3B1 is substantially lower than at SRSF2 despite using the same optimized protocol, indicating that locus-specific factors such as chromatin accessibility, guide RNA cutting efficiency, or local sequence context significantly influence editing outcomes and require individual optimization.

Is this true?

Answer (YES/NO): YES